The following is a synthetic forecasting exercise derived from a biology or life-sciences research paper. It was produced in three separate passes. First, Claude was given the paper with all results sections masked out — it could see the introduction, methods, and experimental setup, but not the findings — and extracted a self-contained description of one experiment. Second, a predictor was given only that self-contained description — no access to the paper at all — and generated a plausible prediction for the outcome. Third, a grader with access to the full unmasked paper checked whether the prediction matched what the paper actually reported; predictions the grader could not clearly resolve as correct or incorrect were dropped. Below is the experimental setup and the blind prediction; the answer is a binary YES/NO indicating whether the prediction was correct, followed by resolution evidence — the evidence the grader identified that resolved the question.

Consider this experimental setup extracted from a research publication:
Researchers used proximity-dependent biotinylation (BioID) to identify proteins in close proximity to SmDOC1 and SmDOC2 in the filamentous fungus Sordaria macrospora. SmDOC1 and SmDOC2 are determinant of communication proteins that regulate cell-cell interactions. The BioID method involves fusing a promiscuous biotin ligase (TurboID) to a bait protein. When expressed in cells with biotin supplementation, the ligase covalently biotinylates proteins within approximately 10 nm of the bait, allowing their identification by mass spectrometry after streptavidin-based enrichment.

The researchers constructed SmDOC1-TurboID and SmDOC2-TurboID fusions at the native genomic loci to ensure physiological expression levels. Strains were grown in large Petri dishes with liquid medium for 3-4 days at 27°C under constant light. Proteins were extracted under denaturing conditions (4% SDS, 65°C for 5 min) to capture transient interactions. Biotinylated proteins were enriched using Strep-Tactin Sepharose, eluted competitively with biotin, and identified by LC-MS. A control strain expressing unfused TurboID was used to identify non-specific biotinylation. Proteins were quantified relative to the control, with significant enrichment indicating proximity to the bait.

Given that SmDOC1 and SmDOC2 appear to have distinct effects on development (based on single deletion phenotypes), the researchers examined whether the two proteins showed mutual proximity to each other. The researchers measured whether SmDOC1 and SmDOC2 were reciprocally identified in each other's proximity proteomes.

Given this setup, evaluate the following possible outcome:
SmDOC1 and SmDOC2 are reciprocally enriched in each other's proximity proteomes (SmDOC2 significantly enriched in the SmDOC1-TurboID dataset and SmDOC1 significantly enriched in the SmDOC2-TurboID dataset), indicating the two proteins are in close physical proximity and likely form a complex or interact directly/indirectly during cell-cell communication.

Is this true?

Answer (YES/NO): YES